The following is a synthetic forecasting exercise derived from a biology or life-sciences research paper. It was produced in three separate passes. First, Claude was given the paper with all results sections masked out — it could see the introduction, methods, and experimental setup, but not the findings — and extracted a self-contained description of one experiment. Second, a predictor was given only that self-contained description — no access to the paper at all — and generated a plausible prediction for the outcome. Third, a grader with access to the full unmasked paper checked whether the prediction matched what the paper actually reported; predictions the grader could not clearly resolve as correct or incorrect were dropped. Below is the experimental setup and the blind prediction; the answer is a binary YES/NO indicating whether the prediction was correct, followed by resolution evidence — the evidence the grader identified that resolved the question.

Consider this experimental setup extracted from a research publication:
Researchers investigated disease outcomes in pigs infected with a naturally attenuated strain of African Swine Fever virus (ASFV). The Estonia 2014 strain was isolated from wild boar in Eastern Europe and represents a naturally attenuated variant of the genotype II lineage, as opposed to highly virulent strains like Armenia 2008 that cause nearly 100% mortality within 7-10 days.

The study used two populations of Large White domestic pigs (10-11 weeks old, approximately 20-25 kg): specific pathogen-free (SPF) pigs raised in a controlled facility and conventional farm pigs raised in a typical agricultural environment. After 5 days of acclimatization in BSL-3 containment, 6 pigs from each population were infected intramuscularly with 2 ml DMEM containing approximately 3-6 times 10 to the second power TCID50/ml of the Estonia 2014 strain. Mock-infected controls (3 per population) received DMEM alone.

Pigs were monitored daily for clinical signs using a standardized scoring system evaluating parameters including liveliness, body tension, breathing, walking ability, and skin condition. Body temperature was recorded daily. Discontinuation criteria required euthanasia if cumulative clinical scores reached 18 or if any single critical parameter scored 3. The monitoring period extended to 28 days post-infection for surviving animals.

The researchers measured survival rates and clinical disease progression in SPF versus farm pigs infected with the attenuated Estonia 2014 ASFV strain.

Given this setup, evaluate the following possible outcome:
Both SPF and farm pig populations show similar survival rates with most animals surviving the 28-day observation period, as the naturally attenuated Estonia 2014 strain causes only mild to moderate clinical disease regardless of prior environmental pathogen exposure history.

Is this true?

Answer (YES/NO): NO